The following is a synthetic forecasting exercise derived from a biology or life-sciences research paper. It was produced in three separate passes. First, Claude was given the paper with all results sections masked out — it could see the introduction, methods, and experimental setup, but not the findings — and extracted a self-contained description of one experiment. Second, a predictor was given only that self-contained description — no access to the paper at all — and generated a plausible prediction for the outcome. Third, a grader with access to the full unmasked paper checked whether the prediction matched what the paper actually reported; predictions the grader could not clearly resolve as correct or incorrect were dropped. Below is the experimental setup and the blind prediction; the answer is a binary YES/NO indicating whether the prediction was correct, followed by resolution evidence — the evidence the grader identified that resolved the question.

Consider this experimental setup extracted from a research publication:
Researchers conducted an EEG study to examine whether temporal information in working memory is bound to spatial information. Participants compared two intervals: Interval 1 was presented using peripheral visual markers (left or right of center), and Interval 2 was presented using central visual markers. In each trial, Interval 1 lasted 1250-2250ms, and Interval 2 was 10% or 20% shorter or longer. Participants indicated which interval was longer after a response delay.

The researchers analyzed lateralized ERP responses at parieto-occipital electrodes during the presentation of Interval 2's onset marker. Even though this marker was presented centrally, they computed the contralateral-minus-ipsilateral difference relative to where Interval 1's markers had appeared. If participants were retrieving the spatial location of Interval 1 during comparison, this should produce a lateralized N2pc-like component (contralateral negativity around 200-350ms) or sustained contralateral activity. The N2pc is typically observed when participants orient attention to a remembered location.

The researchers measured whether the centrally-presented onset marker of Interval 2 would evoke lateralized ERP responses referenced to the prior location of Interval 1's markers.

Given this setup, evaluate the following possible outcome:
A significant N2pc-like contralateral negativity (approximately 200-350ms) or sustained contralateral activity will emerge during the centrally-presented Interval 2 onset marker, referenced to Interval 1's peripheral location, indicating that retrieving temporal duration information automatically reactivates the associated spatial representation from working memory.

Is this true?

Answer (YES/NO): NO